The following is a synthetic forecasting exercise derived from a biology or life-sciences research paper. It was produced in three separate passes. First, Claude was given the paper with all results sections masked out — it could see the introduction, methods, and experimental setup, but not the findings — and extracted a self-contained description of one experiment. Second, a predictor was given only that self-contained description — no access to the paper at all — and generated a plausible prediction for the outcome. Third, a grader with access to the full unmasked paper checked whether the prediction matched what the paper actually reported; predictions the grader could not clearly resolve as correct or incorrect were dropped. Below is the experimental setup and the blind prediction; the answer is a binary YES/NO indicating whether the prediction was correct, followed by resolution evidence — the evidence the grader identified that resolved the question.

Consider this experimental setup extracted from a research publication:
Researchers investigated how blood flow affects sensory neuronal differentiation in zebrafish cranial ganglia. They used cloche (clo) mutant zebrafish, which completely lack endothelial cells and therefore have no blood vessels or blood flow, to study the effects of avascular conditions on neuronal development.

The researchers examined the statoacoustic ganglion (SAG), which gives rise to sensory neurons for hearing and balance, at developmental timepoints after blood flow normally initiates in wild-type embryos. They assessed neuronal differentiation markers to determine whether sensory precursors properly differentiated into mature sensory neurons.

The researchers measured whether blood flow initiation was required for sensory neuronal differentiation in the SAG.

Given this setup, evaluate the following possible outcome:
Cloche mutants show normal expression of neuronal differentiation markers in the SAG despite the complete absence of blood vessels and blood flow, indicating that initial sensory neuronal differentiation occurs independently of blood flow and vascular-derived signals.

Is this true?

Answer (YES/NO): NO